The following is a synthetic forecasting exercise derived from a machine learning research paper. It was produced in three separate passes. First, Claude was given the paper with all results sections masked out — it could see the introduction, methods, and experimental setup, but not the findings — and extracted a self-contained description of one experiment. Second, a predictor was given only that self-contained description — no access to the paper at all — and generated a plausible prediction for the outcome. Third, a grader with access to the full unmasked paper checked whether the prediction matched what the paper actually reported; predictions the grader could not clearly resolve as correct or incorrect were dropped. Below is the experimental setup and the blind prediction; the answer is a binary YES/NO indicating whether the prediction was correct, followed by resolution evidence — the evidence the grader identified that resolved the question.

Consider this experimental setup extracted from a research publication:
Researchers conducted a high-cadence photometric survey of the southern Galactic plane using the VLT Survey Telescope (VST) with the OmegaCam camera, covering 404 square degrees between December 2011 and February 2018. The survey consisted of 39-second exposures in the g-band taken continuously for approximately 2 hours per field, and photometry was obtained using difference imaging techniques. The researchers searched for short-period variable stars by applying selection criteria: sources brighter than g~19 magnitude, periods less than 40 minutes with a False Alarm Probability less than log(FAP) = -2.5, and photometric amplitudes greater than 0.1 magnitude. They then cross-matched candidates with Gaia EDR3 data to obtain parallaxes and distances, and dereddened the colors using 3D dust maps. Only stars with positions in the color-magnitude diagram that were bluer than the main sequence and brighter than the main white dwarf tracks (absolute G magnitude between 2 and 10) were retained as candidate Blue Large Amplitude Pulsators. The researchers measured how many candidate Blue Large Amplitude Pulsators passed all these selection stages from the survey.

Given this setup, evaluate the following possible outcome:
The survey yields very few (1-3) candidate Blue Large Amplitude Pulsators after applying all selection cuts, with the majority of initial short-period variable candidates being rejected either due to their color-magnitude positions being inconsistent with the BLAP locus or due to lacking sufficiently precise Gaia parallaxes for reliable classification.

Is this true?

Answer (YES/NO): NO